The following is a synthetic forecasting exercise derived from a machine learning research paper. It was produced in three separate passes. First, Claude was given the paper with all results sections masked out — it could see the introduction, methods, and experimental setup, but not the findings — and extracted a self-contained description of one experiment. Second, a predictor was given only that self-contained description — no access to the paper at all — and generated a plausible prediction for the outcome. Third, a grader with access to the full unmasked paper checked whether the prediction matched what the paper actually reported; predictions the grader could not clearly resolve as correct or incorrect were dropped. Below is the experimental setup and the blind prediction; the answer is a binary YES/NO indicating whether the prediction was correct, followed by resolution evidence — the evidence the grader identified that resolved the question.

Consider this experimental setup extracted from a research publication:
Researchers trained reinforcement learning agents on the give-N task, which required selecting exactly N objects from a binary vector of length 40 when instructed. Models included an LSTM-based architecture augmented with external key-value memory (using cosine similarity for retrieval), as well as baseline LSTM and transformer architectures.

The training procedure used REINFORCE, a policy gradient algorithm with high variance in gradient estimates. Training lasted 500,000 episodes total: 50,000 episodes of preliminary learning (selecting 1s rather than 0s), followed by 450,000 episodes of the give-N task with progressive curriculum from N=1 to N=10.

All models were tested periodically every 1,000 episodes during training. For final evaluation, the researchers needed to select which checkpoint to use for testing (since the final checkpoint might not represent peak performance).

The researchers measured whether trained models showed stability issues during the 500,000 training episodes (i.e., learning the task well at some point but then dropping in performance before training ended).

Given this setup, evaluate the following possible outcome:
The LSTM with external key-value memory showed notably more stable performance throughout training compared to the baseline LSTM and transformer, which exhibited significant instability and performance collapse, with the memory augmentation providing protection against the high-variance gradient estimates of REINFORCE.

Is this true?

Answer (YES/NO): NO